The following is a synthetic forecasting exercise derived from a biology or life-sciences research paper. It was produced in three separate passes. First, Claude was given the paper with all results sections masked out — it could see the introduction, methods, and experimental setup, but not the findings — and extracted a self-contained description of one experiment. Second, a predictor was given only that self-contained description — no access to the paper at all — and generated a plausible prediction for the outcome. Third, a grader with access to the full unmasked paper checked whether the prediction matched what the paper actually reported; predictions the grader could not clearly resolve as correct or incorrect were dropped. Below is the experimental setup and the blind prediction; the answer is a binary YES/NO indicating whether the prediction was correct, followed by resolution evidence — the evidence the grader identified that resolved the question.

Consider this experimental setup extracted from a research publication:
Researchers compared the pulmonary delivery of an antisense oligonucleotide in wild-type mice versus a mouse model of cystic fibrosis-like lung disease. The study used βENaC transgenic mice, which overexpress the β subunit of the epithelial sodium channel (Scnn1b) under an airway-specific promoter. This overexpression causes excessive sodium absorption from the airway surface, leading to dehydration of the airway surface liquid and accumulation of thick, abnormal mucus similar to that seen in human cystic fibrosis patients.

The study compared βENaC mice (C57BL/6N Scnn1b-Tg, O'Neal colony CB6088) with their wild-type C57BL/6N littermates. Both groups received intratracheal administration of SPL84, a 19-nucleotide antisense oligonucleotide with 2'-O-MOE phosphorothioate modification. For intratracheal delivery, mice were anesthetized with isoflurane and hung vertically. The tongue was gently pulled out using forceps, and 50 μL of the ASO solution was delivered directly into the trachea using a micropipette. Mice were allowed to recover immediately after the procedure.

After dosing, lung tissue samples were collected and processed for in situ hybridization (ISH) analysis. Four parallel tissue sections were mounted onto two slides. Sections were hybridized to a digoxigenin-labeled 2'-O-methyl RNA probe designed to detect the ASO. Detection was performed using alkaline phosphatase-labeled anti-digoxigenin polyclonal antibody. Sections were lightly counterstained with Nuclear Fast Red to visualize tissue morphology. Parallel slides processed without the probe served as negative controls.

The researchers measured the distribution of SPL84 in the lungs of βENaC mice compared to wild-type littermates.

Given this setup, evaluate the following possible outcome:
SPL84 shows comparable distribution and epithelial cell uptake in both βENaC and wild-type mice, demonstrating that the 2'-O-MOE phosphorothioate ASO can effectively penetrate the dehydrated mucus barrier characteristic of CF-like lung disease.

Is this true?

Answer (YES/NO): YES